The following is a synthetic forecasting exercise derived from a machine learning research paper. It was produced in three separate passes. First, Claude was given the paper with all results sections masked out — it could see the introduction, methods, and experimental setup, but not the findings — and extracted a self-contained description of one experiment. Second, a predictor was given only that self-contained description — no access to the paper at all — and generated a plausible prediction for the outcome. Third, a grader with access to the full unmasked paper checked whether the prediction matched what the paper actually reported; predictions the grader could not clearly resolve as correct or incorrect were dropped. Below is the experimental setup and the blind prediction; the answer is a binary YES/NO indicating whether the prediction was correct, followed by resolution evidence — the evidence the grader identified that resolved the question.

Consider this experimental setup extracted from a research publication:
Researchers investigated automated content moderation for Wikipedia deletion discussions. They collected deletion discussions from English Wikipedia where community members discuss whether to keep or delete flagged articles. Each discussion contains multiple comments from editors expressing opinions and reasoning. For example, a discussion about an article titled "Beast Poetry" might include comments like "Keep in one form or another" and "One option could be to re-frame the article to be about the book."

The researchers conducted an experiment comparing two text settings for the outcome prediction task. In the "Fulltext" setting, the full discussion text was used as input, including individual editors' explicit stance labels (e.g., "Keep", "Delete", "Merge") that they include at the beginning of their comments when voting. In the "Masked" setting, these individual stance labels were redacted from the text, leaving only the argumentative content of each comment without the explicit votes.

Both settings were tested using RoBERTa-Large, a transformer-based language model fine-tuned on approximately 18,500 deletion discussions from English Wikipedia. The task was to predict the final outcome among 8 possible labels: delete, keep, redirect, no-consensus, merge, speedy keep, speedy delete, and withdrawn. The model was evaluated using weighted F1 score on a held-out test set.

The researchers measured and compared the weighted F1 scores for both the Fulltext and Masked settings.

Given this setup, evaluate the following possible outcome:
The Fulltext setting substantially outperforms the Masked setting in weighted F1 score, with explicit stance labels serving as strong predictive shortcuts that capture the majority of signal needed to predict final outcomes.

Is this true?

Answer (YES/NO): NO